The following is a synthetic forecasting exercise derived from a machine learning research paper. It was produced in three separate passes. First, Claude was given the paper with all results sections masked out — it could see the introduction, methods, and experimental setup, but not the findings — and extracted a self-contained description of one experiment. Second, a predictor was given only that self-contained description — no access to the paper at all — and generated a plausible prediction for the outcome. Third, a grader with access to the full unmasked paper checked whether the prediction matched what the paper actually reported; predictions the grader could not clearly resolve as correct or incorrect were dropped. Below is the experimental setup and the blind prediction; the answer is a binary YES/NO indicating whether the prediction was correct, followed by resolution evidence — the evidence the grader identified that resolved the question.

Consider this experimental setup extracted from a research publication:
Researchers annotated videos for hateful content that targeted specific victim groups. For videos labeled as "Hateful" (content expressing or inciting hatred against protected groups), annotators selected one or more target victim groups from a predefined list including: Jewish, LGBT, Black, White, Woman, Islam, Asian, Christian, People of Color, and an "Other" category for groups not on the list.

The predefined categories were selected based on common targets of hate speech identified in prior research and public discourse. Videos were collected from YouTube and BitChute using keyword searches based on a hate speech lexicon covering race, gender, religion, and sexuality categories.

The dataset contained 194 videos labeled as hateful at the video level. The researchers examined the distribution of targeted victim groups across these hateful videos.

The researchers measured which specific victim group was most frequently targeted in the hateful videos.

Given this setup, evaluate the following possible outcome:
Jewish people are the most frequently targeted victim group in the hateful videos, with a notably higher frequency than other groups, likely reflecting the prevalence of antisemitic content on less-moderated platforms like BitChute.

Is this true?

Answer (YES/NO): YES